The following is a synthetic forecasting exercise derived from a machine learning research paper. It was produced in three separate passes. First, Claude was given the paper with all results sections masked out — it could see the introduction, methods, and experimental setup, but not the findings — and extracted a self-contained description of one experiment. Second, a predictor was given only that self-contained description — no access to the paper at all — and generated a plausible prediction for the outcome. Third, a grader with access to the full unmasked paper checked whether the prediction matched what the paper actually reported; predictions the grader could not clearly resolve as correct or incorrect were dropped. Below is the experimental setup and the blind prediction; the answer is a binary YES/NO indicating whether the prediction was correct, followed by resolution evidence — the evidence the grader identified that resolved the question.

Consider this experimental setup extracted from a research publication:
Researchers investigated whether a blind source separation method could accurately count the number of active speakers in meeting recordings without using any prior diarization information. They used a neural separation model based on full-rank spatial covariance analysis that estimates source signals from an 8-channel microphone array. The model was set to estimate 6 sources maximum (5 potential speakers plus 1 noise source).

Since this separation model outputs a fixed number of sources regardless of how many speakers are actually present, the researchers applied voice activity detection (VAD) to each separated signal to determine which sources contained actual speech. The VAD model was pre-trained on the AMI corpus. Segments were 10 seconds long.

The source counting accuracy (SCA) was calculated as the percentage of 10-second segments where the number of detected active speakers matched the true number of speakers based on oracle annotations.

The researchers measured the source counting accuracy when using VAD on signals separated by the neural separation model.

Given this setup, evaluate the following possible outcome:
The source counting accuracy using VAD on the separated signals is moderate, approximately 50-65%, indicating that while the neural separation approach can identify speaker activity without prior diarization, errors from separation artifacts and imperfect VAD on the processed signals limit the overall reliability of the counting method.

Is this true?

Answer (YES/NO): NO